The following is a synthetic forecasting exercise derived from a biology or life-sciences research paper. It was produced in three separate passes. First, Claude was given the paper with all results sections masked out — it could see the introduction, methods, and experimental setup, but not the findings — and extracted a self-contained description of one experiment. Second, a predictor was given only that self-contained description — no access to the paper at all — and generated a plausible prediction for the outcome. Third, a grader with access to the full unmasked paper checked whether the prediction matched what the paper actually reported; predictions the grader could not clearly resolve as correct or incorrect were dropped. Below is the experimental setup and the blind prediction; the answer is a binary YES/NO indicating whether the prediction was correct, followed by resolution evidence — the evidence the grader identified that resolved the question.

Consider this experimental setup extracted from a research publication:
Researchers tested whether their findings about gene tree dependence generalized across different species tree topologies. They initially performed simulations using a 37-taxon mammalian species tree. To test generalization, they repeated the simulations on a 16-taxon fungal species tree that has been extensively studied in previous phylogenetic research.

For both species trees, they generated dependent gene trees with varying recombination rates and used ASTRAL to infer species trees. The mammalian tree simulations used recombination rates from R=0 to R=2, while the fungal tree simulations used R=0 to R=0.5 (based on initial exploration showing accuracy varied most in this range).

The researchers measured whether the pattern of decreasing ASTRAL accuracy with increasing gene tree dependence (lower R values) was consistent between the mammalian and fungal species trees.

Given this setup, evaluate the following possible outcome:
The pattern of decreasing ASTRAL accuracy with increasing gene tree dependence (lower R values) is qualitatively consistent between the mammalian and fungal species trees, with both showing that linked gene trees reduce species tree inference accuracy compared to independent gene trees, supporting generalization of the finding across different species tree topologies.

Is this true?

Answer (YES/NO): YES